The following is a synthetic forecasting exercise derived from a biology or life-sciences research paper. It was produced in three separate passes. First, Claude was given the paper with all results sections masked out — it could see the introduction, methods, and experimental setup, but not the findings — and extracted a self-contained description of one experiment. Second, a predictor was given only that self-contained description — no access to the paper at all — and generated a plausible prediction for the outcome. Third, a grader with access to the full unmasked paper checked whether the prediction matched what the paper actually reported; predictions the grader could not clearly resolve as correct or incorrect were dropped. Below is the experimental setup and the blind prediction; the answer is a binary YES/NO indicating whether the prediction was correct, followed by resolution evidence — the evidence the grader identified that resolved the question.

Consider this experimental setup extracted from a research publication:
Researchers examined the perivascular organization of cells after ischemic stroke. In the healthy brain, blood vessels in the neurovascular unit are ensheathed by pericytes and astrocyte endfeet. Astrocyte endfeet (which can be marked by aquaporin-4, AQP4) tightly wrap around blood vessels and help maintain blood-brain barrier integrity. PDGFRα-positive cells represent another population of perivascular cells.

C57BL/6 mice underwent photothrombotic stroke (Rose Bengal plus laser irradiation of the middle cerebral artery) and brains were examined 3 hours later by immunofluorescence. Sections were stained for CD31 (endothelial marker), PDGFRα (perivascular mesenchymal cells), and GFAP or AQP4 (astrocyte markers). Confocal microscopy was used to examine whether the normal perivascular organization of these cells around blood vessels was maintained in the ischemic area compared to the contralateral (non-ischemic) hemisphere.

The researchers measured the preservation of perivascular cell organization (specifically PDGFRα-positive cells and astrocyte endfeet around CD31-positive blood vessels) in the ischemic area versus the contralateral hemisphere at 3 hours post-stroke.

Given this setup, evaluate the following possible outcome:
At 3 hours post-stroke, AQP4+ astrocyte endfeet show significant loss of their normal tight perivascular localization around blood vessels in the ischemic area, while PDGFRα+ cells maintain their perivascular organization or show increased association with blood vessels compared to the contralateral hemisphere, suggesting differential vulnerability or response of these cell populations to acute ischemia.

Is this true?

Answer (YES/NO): NO